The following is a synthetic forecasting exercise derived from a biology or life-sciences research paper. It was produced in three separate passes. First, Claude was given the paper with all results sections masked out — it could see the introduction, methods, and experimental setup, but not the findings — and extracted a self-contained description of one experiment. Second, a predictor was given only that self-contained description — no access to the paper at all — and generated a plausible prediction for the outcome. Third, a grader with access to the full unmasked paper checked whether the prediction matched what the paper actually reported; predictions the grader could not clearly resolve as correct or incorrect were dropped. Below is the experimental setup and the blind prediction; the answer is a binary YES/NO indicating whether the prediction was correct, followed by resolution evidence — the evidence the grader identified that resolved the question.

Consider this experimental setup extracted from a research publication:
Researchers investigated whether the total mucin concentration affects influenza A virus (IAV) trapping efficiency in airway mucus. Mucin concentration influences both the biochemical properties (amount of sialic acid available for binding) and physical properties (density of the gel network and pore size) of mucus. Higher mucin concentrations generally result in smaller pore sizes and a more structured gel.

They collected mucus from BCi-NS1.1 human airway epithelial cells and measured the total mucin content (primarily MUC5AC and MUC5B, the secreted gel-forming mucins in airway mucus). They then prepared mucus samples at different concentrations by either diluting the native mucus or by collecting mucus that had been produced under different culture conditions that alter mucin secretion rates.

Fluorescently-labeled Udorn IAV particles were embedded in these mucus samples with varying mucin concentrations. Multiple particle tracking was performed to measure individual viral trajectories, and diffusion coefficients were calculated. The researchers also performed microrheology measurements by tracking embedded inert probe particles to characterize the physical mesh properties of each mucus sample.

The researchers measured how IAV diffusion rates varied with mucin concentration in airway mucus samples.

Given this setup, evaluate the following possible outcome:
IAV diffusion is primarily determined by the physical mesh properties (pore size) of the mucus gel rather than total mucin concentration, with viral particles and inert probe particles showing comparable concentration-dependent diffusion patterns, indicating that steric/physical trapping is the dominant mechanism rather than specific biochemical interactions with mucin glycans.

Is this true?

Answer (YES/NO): NO